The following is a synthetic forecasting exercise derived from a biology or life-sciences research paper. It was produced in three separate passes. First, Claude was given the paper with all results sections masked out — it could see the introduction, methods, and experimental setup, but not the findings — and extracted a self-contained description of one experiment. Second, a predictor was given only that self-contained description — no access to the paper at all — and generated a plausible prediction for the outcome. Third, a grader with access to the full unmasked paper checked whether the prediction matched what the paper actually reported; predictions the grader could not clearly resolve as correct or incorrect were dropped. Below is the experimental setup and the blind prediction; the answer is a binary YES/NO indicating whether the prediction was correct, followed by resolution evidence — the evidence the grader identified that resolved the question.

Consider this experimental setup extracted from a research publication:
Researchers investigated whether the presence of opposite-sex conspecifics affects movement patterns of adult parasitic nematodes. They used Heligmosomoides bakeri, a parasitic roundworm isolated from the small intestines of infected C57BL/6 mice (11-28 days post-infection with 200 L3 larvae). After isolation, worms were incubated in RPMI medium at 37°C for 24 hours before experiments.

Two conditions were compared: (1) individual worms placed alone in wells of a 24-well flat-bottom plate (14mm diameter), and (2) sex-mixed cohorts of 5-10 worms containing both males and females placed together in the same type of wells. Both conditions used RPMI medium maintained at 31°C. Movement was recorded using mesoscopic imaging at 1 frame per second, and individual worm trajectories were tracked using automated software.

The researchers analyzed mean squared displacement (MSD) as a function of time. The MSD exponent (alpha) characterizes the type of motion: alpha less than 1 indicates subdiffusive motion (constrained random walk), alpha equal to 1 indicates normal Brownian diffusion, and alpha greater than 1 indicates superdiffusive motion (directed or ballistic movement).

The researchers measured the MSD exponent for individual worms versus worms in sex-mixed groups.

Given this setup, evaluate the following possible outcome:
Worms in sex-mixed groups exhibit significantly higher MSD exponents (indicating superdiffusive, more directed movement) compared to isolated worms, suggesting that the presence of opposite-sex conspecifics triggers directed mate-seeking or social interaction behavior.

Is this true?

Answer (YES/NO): YES